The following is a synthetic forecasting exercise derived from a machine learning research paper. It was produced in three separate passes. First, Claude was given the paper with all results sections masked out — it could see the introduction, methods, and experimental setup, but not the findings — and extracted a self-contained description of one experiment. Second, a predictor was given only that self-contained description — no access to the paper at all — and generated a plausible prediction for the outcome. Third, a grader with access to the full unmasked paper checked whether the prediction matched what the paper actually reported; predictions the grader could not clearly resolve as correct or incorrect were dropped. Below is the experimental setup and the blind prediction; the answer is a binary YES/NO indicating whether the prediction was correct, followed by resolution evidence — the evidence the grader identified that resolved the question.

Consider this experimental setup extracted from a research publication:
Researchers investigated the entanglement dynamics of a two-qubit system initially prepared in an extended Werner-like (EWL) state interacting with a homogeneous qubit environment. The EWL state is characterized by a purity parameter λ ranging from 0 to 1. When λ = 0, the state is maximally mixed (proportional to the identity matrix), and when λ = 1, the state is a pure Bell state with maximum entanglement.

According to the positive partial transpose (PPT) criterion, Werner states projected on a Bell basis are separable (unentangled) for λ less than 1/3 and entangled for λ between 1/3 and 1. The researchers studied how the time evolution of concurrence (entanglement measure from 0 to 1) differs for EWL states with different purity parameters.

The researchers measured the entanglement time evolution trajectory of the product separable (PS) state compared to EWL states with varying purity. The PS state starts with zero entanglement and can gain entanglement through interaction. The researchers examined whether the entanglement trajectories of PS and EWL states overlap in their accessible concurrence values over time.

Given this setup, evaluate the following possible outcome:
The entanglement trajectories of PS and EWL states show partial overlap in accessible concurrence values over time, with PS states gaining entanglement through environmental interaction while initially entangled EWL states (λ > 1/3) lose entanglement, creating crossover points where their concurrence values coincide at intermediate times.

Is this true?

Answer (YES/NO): NO